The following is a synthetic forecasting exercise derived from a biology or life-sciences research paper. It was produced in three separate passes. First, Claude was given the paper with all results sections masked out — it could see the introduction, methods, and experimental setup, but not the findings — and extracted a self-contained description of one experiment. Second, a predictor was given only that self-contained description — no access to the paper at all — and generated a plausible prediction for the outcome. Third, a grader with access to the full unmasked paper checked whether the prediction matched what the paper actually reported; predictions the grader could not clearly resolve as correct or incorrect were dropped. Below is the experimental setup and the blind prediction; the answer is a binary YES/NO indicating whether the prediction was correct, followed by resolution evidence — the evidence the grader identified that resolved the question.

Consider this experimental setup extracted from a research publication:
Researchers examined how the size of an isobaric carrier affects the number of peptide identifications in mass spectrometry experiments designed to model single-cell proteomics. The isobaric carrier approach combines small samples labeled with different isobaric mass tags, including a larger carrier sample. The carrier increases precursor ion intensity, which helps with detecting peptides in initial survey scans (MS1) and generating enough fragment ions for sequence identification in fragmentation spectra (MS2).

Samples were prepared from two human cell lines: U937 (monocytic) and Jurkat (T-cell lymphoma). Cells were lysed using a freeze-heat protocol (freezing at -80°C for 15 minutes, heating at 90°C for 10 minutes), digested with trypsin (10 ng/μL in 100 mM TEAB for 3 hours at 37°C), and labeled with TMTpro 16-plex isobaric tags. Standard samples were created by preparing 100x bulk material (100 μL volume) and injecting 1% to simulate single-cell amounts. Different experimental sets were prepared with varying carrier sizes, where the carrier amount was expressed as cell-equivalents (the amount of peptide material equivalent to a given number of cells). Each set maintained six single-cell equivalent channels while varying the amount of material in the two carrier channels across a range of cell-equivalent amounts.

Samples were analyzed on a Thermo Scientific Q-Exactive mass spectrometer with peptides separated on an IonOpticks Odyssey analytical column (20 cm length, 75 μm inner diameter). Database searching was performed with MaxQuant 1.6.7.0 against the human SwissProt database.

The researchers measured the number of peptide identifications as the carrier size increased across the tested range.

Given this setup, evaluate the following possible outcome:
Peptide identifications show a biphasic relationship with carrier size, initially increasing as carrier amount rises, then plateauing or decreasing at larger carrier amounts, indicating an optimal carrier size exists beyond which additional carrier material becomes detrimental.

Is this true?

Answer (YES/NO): NO